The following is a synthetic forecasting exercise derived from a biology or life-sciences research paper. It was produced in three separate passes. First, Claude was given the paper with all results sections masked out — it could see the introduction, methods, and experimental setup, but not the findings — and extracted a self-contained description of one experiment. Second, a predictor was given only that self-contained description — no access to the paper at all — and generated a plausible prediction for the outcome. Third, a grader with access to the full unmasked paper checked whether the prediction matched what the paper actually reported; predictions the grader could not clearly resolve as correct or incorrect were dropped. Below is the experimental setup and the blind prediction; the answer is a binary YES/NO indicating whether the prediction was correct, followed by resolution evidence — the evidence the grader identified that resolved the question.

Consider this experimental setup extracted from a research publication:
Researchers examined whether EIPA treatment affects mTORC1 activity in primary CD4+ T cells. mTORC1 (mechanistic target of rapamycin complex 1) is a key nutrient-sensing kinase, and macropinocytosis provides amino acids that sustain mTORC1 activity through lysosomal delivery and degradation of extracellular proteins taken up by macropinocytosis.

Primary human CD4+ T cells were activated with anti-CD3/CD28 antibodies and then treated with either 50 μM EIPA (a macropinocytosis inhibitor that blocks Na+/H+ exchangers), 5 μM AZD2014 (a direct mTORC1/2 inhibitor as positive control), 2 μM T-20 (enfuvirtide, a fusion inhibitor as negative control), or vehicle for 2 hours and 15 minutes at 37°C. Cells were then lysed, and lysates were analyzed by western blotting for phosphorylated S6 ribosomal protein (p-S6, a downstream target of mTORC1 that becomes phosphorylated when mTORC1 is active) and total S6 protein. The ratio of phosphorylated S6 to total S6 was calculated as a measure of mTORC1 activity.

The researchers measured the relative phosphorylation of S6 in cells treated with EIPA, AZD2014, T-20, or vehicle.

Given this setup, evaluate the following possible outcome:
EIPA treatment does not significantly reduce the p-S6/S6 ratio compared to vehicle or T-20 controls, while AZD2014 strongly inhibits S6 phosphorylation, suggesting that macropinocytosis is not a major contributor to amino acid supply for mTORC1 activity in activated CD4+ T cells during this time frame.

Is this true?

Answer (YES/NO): NO